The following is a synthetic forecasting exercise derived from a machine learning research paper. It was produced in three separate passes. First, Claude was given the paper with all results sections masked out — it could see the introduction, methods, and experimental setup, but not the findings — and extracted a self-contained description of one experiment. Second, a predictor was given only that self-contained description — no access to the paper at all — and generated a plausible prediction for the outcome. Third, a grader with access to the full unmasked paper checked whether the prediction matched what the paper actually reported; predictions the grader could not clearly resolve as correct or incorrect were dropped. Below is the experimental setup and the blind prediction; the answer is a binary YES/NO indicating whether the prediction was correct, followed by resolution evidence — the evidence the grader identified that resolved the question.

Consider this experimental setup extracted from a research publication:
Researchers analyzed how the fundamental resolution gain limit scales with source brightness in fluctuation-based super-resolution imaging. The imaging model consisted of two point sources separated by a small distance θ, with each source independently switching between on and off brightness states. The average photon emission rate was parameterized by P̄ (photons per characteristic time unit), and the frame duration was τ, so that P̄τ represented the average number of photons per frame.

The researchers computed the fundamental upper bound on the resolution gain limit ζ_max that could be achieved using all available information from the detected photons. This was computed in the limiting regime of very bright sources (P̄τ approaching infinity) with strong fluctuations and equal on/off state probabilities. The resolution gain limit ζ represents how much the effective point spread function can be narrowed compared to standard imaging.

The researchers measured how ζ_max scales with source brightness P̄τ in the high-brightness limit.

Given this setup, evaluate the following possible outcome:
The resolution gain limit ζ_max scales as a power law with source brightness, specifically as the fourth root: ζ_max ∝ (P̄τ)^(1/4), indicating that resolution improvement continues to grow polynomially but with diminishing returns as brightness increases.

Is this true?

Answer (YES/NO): YES